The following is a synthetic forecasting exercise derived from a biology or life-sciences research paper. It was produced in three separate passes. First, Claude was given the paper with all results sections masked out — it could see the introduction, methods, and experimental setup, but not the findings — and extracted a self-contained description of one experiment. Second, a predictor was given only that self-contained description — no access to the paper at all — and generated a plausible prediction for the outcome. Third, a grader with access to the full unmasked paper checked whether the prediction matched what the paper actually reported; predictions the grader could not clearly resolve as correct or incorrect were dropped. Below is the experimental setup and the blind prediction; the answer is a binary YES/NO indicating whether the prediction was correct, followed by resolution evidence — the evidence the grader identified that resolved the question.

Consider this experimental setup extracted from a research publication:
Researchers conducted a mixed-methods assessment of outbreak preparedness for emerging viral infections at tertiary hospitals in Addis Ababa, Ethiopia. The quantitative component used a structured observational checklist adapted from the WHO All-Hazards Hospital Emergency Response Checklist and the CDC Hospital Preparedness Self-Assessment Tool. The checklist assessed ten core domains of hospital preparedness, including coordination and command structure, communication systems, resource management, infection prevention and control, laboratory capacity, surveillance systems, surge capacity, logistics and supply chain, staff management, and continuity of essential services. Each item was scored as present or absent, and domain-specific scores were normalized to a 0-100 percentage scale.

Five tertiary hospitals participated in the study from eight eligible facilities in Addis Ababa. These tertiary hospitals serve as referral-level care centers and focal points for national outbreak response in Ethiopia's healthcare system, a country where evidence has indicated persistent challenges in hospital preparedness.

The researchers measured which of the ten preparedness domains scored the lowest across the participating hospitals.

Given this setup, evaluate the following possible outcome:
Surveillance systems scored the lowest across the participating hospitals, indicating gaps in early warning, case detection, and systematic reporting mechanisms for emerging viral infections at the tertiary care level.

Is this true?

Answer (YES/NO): NO